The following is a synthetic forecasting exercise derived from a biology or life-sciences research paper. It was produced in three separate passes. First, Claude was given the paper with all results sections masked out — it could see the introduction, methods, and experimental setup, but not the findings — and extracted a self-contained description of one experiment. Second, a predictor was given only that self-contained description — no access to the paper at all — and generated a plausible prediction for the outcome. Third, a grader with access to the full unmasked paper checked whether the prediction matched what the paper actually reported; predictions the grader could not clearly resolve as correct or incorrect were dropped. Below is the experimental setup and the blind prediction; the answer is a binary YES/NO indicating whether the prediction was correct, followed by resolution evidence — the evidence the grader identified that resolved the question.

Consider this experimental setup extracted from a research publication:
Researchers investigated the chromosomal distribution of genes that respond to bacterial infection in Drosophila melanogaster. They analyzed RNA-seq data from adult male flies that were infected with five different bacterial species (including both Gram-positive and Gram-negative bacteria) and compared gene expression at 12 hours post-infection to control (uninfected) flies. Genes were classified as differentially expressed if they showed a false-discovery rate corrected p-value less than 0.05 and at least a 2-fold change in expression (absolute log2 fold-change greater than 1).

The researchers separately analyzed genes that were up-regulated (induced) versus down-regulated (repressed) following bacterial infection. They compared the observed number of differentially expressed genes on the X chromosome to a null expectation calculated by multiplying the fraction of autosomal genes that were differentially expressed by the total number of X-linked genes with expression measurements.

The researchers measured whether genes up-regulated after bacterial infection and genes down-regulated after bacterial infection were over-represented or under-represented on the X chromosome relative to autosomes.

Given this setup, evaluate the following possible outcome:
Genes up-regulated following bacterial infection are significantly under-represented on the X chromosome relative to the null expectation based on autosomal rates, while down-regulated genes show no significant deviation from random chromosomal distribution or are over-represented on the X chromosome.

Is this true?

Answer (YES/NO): YES